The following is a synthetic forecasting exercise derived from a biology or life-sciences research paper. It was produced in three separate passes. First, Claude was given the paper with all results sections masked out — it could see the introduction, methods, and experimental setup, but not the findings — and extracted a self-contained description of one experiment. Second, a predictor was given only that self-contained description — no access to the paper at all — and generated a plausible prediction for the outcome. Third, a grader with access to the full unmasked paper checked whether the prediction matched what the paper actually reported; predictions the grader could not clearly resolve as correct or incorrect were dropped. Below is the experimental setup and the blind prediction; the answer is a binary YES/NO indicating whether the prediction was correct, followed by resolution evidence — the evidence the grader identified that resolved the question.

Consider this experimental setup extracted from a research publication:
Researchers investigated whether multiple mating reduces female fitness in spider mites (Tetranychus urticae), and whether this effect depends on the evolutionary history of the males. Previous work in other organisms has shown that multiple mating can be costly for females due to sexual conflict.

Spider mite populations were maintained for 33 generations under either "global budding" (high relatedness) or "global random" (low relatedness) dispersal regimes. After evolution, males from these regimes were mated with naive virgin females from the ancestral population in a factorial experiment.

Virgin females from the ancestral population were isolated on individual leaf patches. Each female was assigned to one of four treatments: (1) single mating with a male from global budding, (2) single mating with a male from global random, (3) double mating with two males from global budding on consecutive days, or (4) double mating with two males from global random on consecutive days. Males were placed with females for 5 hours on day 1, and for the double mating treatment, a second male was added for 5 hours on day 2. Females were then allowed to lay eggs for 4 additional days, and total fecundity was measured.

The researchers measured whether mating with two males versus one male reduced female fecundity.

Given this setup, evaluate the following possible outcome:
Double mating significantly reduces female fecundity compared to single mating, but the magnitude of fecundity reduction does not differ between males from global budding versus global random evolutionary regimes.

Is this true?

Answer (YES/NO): NO